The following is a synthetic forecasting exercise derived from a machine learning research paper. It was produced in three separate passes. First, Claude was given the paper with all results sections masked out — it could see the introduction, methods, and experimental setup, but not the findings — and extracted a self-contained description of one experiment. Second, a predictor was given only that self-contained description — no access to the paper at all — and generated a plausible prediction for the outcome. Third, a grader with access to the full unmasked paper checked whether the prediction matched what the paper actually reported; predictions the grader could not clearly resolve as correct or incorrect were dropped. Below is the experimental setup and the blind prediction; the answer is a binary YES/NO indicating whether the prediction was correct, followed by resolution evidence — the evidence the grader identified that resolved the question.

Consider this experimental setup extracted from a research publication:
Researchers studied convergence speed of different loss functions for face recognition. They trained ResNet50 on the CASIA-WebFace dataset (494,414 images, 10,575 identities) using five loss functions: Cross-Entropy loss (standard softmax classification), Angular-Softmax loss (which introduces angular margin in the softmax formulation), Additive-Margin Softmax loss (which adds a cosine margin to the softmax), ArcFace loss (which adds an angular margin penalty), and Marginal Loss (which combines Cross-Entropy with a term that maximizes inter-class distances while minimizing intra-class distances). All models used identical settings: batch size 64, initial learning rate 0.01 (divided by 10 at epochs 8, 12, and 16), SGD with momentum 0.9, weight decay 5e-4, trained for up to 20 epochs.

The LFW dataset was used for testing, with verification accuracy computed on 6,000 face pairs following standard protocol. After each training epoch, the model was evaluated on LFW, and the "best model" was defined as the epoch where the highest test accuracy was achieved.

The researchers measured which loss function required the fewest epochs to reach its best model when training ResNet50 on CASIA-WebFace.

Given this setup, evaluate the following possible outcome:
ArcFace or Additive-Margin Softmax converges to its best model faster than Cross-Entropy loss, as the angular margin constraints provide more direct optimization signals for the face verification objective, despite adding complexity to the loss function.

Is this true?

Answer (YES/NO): YES